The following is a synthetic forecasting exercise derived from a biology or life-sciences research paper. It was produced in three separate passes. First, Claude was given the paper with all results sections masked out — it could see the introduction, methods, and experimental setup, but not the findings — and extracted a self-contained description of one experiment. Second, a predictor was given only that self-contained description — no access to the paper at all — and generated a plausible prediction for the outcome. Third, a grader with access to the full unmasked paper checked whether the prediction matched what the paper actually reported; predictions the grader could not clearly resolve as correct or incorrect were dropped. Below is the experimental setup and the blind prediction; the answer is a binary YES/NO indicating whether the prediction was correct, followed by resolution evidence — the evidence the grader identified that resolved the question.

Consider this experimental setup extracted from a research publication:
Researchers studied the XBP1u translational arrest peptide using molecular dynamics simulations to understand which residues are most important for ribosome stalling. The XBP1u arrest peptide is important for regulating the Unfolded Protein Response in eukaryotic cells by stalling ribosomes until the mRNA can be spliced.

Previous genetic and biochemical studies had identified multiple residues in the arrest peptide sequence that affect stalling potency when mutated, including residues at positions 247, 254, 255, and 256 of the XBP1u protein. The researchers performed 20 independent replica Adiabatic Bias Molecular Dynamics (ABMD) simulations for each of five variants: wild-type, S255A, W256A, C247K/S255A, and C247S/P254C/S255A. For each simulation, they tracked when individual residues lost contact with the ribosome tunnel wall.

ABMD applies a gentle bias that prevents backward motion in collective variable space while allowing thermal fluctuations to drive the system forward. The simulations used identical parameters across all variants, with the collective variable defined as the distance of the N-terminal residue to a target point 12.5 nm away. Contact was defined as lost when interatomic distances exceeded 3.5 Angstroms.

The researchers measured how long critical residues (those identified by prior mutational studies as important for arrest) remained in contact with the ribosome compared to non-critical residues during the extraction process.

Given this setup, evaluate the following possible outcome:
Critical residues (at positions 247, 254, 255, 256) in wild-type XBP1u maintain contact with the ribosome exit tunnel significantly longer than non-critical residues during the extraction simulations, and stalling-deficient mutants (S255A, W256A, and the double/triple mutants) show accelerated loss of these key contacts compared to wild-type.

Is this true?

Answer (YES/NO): NO